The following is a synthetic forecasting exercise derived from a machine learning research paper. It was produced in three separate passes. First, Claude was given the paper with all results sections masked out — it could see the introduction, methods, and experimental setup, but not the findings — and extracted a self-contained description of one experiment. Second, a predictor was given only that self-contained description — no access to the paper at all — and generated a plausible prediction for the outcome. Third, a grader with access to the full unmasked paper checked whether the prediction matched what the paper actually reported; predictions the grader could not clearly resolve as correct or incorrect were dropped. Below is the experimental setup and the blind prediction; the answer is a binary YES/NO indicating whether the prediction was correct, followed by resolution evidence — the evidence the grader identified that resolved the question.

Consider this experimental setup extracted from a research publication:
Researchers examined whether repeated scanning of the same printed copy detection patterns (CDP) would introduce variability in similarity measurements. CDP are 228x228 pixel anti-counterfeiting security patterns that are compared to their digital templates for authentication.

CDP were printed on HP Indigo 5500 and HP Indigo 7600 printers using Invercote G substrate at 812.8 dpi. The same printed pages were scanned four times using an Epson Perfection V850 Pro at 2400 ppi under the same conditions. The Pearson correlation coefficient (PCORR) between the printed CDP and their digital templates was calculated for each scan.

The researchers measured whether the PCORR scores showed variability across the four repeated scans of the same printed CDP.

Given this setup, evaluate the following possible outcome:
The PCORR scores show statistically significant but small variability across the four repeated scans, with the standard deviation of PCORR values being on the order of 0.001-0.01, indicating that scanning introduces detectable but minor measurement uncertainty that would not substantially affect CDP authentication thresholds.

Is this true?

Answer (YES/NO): NO